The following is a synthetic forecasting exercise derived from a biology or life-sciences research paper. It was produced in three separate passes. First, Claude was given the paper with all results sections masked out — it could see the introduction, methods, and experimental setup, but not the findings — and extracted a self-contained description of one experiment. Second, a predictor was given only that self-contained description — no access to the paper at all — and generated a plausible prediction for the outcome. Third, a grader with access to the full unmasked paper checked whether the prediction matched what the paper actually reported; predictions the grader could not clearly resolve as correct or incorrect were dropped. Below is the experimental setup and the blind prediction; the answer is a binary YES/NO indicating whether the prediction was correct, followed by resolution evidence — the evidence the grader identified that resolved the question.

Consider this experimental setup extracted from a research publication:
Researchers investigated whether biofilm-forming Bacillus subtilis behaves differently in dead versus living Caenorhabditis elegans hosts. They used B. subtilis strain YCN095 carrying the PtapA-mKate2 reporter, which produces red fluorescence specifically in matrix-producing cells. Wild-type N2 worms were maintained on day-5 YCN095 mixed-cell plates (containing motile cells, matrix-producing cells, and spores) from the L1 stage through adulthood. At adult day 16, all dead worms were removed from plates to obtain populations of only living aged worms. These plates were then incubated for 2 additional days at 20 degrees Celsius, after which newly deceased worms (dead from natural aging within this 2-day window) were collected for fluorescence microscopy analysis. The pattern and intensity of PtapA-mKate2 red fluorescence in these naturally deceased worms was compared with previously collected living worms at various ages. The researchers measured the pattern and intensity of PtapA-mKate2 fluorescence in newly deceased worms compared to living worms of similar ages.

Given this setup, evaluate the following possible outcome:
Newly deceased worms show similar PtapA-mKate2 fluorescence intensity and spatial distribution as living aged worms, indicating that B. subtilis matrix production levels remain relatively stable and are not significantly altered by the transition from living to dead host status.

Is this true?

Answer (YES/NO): NO